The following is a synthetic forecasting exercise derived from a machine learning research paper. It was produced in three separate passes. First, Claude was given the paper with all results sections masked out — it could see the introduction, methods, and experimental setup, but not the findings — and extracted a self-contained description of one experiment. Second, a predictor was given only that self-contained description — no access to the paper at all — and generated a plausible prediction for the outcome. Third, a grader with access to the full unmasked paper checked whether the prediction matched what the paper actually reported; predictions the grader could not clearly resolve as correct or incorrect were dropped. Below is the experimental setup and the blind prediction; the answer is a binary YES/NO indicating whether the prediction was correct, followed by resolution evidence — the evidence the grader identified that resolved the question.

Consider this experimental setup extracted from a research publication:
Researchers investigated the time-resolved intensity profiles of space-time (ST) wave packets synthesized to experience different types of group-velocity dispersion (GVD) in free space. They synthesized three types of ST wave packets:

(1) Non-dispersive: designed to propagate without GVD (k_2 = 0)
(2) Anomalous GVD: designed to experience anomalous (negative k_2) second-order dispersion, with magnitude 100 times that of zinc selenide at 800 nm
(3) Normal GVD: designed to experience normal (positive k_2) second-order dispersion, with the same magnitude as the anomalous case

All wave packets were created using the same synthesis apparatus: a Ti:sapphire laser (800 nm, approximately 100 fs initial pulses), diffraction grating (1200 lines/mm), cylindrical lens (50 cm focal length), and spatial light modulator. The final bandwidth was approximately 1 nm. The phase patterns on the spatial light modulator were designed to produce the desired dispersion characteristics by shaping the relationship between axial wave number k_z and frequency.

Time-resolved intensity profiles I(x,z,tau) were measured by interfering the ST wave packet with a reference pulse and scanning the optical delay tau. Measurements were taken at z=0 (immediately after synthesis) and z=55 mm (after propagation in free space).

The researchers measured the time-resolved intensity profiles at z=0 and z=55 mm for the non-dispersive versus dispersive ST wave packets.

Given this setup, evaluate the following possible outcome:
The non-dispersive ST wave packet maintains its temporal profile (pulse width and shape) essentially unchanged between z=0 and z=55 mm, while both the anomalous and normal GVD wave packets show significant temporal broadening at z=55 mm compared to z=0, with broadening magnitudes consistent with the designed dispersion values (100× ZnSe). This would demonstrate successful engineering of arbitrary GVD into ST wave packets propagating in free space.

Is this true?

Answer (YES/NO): YES